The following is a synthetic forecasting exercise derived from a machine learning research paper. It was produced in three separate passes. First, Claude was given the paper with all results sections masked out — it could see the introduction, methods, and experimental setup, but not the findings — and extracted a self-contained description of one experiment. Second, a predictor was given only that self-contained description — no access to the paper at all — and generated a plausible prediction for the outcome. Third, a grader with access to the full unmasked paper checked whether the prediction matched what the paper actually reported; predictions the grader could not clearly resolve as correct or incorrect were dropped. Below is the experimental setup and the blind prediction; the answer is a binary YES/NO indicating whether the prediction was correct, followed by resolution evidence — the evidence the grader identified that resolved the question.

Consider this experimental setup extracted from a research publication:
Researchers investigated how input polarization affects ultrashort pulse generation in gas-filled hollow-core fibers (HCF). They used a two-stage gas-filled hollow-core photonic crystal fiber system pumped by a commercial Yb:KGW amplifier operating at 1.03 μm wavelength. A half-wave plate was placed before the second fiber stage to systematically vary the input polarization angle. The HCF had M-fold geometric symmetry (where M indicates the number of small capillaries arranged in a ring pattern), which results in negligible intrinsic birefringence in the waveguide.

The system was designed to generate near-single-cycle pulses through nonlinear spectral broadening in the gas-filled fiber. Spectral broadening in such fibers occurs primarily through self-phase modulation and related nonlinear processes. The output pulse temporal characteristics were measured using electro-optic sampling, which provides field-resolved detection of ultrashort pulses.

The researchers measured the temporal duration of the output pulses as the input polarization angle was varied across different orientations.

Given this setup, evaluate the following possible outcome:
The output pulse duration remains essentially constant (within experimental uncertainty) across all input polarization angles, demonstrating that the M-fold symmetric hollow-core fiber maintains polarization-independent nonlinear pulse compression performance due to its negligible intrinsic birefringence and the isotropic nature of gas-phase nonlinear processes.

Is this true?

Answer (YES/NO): YES